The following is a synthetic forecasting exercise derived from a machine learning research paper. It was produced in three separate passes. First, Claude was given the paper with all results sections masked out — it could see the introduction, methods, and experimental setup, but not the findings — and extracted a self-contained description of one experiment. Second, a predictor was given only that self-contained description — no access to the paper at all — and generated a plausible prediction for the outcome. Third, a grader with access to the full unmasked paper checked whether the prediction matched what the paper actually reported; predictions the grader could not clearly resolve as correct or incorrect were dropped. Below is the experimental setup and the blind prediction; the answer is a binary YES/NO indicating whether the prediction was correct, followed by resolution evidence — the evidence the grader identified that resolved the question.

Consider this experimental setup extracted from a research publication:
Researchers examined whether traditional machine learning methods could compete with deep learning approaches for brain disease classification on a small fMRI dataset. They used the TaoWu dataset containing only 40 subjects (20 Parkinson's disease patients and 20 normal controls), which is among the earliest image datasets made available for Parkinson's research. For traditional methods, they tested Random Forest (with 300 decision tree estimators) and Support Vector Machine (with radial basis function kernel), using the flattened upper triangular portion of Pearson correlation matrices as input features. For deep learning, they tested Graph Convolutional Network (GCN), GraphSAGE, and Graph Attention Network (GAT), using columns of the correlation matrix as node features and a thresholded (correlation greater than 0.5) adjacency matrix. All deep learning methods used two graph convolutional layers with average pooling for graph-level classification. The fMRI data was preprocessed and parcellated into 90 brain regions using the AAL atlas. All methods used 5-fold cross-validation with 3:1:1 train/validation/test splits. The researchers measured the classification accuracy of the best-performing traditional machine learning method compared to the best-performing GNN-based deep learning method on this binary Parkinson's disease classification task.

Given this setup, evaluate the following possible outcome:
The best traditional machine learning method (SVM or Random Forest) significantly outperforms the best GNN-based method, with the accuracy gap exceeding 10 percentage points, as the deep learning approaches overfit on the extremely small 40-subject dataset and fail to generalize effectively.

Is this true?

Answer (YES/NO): NO